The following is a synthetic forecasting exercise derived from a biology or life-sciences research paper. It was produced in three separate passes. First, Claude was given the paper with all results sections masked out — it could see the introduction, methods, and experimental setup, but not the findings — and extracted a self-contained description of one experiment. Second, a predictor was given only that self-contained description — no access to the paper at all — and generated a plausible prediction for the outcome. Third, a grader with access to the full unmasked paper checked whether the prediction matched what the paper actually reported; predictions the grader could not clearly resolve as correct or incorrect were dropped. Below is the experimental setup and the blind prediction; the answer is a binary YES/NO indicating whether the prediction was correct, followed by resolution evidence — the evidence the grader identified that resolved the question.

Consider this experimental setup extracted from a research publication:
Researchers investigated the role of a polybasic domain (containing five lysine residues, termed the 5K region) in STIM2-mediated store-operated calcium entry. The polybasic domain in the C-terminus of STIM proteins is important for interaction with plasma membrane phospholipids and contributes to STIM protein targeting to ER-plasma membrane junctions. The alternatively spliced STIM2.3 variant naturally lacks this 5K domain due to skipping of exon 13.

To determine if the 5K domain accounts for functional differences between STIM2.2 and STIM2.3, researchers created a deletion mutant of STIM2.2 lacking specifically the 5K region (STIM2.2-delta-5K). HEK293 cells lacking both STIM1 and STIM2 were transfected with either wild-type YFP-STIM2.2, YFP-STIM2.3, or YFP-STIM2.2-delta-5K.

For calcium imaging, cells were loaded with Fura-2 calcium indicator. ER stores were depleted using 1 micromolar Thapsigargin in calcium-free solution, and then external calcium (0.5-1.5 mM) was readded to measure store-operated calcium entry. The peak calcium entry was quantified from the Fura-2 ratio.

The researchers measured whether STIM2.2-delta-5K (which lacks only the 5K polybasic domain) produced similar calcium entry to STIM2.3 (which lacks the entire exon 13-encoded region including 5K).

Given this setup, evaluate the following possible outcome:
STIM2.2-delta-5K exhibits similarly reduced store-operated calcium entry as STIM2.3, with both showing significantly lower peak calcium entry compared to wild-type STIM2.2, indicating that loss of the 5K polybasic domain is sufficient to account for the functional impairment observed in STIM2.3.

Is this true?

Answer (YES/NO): NO